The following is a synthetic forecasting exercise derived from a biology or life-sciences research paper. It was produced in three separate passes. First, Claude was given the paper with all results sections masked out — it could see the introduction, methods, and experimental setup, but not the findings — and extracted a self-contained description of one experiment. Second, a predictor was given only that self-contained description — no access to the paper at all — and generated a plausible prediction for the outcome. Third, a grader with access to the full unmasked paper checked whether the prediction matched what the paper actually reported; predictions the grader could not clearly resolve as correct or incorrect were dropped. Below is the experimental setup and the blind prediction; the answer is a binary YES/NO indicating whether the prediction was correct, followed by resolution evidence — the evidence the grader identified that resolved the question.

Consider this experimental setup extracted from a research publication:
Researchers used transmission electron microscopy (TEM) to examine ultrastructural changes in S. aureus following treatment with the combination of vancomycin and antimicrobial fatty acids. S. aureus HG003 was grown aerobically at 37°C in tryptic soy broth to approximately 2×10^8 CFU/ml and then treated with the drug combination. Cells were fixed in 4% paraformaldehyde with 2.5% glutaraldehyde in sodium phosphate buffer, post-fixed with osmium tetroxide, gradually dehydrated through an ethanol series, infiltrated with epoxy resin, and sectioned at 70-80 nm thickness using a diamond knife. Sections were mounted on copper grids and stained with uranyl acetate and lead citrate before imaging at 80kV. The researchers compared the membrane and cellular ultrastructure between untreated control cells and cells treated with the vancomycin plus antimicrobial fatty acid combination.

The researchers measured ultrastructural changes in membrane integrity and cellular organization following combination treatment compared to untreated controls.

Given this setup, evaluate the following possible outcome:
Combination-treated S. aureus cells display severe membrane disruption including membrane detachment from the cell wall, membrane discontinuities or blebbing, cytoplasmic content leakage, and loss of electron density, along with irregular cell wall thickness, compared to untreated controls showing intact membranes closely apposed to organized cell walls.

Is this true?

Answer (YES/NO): NO